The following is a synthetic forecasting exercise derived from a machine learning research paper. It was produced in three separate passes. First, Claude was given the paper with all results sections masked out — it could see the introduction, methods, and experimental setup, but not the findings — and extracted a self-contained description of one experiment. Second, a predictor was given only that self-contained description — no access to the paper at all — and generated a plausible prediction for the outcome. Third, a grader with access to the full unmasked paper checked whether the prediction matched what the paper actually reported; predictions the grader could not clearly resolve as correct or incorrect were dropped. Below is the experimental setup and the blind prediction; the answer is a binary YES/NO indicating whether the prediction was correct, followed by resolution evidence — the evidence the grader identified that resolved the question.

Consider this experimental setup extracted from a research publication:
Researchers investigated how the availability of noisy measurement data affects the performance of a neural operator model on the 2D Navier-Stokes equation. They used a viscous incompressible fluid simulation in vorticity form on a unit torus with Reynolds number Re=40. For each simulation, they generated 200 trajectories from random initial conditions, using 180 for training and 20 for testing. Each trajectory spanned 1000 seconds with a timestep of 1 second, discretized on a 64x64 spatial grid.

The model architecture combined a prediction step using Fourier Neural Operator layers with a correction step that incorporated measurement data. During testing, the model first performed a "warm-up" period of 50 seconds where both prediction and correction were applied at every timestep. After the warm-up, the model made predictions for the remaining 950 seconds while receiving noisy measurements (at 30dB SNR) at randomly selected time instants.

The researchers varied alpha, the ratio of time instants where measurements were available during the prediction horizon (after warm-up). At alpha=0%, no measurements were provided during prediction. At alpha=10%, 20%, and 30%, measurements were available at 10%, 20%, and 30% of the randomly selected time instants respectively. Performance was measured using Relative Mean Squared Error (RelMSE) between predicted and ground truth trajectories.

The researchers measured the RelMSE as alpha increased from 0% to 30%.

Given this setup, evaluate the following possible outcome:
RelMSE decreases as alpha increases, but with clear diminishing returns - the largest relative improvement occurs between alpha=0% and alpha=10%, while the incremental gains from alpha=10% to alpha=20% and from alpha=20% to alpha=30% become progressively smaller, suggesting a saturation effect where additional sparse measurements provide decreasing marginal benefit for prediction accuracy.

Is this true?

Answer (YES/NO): NO